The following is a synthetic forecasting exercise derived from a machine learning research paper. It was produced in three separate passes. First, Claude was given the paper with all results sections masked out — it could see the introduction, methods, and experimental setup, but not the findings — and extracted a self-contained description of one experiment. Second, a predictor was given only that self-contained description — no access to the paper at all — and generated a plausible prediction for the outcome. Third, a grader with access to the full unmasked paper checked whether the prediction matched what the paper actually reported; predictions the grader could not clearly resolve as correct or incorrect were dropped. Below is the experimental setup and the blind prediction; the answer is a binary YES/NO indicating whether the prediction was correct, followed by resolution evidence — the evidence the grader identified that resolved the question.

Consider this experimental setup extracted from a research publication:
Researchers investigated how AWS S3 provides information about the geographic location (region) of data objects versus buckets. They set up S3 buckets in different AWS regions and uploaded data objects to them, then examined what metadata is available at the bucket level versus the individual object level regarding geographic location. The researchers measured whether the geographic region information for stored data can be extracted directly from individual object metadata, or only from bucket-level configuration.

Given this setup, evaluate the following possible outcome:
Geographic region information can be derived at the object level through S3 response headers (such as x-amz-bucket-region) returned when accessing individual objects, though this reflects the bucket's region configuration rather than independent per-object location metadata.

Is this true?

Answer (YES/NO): NO